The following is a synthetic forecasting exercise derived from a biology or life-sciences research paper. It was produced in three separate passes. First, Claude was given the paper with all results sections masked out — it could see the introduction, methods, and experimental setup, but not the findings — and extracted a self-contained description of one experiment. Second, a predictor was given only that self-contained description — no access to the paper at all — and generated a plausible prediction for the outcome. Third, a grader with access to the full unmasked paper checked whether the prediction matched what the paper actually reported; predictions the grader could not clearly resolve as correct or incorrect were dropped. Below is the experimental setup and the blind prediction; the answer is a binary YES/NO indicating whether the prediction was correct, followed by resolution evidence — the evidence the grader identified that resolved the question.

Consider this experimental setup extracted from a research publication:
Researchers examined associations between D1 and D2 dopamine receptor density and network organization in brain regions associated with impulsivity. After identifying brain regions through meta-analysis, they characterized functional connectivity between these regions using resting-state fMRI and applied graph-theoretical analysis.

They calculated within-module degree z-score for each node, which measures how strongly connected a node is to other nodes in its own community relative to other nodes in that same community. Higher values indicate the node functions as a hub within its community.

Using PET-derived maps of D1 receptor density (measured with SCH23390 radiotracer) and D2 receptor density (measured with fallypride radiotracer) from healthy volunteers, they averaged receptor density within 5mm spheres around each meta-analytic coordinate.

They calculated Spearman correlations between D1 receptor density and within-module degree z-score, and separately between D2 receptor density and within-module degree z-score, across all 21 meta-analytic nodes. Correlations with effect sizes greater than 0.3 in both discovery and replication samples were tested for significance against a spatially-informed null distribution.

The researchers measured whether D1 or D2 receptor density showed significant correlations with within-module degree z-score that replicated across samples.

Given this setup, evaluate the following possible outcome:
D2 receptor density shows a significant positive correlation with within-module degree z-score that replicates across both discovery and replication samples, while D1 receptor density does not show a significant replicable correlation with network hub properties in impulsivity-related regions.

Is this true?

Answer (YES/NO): NO